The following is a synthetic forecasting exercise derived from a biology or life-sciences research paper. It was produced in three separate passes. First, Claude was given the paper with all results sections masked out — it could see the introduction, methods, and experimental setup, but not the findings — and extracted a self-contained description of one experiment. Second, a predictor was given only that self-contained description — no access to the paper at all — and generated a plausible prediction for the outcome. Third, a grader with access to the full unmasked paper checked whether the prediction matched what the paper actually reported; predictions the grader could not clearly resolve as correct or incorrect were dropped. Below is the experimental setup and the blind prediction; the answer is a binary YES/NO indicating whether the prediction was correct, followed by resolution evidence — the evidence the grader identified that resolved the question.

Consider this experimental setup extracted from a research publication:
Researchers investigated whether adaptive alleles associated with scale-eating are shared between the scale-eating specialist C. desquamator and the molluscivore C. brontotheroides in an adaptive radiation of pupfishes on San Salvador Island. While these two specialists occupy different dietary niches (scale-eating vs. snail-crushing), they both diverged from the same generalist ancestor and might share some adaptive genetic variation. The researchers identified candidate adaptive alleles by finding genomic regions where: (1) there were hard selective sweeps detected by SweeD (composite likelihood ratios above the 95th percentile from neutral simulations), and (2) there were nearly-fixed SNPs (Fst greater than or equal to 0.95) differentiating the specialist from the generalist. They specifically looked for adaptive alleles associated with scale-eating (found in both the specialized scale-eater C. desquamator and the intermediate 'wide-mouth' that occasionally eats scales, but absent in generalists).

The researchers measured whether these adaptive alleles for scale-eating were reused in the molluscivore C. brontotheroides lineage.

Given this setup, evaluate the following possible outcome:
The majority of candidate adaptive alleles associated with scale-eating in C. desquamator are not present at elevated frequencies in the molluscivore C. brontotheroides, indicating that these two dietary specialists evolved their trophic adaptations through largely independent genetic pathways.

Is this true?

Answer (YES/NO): YES